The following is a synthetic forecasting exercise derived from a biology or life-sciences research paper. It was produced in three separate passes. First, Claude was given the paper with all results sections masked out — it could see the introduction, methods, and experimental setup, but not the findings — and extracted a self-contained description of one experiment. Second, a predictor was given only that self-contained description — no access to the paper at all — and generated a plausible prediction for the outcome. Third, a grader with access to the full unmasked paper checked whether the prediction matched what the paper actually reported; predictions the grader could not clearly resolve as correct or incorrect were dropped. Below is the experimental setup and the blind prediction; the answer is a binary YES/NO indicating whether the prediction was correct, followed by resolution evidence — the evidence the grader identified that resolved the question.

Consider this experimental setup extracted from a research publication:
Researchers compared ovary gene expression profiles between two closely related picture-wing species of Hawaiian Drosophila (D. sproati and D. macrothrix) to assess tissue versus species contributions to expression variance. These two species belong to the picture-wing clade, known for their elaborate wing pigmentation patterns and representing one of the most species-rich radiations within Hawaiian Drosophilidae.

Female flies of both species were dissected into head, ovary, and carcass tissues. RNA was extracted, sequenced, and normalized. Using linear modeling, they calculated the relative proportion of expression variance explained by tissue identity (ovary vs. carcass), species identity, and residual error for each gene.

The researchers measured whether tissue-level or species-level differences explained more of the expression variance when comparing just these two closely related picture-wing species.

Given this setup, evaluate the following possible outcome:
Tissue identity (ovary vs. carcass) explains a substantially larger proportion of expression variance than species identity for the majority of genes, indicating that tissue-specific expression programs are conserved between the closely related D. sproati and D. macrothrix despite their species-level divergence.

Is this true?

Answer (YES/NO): YES